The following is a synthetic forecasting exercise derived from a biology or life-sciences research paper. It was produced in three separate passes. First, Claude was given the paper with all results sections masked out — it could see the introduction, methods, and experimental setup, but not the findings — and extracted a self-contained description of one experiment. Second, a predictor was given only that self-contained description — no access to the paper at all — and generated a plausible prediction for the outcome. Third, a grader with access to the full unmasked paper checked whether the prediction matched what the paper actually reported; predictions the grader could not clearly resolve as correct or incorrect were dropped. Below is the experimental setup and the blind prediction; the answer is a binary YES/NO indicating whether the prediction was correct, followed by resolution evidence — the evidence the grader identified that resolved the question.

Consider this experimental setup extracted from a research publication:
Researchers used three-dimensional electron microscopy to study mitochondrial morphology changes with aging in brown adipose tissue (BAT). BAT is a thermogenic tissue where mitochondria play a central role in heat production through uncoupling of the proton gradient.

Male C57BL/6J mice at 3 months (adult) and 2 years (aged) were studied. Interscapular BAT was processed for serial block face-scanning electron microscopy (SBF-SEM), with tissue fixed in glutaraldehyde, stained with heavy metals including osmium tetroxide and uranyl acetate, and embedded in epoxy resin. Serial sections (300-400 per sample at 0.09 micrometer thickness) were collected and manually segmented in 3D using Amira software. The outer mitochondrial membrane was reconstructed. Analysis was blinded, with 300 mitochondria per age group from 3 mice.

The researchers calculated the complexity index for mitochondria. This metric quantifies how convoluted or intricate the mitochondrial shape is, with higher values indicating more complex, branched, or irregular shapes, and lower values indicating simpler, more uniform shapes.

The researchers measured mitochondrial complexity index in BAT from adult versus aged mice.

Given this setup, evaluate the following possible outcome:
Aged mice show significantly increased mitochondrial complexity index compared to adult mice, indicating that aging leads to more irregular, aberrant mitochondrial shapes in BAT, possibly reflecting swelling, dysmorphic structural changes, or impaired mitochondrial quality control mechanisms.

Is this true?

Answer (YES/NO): YES